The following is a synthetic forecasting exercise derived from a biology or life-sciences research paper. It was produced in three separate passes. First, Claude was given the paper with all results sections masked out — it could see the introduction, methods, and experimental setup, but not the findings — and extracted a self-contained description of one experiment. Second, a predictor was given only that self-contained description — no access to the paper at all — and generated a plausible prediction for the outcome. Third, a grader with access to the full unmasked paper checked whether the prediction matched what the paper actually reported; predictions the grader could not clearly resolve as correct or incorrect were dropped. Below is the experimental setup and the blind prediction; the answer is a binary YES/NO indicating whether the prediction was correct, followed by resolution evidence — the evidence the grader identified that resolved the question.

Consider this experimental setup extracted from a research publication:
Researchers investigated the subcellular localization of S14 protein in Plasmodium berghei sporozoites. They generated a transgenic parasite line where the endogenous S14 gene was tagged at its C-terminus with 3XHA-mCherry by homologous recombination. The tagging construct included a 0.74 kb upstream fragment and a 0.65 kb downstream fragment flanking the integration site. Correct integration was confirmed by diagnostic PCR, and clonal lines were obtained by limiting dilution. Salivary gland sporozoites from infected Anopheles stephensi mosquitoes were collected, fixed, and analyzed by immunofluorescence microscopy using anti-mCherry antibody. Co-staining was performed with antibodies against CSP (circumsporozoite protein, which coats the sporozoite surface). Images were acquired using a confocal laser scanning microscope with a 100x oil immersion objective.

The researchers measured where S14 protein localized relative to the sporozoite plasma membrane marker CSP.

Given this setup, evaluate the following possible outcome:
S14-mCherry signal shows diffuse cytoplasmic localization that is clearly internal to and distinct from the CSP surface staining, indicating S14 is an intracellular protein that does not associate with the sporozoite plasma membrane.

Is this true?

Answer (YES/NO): NO